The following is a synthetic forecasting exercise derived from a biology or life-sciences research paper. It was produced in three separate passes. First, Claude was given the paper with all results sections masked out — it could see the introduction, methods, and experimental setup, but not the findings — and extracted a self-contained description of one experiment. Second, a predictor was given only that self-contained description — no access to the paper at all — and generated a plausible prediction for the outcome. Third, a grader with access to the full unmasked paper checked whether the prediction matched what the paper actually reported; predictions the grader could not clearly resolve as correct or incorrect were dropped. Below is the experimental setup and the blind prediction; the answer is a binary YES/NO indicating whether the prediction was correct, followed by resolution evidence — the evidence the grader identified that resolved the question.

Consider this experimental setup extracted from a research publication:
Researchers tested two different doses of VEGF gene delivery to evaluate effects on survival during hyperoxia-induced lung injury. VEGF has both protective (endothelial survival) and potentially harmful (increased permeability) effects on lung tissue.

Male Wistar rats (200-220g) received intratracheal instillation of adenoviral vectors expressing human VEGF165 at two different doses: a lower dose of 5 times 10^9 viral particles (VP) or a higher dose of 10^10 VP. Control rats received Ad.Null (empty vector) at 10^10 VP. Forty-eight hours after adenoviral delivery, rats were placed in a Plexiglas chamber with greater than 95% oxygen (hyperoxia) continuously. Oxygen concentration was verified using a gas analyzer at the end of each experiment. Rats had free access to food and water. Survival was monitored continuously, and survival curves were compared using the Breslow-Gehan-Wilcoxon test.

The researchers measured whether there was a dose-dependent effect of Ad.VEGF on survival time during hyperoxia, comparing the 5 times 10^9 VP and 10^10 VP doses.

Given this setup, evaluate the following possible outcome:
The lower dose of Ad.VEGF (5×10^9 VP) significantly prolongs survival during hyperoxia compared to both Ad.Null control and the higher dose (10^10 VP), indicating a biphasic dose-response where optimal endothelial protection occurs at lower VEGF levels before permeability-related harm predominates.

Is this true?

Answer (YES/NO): NO